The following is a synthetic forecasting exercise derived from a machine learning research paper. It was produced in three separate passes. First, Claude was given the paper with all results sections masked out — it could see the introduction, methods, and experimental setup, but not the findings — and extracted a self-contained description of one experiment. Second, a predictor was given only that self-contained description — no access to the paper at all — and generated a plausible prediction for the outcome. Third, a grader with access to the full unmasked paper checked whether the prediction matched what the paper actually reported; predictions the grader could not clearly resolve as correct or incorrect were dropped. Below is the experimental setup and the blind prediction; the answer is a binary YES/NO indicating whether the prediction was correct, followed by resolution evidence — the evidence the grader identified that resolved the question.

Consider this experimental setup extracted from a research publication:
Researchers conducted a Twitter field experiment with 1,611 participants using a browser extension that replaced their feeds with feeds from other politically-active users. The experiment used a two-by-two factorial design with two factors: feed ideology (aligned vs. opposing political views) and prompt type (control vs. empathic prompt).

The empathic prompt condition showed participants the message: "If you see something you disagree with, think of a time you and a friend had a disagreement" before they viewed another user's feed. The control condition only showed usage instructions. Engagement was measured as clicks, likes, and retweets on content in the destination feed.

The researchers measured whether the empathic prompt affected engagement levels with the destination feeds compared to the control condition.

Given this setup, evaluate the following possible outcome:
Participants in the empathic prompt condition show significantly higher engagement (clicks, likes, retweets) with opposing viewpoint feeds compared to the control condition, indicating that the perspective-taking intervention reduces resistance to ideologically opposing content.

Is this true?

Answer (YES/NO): NO